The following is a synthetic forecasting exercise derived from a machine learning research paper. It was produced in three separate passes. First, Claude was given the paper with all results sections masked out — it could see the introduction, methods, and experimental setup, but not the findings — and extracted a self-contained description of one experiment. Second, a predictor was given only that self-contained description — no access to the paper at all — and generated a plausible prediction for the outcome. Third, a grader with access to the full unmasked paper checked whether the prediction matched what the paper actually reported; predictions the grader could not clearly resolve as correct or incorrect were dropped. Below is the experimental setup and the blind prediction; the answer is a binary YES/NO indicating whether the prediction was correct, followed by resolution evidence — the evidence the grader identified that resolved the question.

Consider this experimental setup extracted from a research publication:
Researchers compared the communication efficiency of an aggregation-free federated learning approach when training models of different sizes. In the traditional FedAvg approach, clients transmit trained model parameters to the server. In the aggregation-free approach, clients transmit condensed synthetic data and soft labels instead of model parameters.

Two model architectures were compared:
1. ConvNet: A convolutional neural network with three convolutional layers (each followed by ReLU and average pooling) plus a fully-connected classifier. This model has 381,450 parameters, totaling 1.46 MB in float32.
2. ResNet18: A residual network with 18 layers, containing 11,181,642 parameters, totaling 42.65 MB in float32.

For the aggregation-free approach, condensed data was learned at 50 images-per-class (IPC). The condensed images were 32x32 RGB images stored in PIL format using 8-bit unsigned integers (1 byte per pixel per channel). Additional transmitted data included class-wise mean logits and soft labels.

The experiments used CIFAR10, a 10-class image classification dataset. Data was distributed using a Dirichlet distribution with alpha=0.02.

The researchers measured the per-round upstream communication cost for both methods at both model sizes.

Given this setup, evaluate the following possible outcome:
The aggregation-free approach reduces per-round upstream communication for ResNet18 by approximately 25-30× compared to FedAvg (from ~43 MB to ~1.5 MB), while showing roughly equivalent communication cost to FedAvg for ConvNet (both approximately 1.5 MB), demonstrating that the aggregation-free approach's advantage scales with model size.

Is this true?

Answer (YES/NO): NO